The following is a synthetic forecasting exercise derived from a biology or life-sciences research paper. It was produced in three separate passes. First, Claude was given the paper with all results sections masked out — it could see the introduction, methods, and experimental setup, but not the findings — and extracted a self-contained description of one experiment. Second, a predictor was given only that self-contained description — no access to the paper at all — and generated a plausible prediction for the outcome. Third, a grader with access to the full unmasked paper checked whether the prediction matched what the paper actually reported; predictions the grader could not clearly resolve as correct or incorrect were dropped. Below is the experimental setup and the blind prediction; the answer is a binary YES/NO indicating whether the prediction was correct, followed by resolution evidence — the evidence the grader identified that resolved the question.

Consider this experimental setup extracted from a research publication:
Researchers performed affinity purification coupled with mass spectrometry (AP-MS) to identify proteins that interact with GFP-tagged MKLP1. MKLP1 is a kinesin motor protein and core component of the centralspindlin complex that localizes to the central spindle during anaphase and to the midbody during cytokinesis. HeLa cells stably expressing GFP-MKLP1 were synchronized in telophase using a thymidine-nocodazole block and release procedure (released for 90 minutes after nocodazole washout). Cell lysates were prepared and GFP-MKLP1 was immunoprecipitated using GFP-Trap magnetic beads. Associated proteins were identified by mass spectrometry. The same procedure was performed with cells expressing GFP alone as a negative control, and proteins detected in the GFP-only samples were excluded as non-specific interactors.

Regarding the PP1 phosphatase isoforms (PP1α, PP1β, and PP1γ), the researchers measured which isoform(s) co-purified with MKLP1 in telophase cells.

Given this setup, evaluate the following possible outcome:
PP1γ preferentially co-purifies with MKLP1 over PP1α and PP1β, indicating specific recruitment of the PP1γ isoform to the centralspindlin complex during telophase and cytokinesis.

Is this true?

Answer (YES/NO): NO